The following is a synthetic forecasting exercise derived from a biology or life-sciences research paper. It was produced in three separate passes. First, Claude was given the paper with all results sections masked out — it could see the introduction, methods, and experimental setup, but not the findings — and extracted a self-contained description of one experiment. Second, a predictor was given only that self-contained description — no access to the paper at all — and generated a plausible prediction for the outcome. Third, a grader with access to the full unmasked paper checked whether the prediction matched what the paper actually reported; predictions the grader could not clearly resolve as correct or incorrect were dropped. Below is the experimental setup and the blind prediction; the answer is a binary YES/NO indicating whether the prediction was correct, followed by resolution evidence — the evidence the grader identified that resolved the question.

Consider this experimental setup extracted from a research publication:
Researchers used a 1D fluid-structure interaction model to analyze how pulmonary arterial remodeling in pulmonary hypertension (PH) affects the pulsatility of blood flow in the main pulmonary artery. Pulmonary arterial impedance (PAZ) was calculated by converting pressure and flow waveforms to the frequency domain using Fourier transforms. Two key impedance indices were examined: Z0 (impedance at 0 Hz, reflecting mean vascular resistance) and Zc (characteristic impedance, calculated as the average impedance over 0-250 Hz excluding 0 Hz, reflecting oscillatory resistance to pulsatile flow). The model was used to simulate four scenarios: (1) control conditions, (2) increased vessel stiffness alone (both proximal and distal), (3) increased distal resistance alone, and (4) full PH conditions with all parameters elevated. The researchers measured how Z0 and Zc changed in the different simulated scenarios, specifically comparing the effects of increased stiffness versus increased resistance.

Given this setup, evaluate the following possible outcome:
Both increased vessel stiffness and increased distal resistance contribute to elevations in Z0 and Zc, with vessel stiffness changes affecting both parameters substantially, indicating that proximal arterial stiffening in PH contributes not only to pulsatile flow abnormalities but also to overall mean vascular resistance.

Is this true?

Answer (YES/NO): NO